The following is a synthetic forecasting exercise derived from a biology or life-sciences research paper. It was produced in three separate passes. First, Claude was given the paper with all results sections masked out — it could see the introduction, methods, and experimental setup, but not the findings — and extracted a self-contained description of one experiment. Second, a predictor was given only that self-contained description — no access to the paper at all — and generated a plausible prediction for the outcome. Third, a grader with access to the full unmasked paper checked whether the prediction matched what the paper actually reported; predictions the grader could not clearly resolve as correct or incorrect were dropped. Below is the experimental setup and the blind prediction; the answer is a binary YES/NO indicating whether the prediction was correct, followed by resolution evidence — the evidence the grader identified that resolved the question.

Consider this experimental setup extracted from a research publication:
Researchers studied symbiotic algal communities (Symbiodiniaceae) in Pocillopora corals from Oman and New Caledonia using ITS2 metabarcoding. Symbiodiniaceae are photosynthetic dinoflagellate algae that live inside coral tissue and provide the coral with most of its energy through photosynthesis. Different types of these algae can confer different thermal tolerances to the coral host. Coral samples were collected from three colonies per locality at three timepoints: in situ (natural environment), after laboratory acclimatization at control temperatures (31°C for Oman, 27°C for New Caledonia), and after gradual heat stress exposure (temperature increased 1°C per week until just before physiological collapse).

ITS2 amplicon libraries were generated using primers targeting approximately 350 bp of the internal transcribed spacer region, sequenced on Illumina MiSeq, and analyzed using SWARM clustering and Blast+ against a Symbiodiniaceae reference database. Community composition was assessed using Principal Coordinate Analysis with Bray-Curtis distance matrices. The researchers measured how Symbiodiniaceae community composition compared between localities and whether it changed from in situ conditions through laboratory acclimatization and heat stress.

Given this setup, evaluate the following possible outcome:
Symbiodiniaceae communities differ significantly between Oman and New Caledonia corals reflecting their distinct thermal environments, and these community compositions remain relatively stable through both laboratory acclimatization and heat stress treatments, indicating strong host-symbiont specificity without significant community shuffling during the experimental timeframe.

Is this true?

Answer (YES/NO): YES